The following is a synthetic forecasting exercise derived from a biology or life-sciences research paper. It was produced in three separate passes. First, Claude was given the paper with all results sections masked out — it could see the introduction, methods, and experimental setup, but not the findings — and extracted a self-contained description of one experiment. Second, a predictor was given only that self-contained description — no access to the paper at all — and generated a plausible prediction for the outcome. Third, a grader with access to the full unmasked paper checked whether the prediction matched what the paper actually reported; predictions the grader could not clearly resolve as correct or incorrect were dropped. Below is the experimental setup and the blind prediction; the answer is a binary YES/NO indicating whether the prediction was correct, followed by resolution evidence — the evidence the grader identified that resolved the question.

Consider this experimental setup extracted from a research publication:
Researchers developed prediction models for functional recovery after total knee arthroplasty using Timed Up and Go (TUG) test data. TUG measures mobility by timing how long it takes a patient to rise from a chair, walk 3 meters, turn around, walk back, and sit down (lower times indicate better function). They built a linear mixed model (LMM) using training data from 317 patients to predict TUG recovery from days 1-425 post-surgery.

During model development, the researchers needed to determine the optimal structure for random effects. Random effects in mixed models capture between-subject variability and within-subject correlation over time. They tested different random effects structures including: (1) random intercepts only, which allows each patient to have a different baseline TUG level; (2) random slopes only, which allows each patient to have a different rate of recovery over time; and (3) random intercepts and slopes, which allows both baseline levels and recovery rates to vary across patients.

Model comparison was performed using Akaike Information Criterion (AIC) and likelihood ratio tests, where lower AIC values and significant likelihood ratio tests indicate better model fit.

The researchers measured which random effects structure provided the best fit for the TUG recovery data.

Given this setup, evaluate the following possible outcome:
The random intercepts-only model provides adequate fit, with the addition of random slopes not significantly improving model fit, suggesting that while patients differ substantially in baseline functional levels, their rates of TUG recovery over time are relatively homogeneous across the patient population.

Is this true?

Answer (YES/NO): NO